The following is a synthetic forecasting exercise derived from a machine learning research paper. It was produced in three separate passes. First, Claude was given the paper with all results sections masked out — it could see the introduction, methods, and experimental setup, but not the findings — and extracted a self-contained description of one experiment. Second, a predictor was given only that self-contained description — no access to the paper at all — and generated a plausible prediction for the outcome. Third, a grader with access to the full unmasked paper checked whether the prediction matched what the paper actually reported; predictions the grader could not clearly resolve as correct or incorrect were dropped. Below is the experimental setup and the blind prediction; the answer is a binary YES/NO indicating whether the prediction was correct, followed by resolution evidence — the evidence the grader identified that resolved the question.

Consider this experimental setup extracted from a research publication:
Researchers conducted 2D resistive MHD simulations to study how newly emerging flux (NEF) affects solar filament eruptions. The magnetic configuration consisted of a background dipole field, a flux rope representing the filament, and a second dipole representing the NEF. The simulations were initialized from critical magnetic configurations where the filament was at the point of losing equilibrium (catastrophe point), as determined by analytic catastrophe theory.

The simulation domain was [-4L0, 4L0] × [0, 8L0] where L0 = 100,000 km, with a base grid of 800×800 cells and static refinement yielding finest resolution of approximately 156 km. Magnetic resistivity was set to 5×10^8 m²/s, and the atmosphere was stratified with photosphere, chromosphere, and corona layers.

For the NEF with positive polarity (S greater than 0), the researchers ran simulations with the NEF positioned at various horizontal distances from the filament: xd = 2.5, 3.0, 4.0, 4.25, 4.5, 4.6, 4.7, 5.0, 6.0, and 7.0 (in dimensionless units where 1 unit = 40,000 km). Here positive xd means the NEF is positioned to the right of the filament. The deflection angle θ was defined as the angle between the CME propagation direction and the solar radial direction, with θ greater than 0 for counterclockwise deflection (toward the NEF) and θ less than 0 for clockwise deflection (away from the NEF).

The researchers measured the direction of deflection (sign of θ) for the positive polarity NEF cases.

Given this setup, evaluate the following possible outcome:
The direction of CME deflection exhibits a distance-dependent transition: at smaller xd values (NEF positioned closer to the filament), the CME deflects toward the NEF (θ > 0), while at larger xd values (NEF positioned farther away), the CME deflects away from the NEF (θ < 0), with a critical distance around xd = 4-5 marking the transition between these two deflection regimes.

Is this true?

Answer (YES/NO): NO